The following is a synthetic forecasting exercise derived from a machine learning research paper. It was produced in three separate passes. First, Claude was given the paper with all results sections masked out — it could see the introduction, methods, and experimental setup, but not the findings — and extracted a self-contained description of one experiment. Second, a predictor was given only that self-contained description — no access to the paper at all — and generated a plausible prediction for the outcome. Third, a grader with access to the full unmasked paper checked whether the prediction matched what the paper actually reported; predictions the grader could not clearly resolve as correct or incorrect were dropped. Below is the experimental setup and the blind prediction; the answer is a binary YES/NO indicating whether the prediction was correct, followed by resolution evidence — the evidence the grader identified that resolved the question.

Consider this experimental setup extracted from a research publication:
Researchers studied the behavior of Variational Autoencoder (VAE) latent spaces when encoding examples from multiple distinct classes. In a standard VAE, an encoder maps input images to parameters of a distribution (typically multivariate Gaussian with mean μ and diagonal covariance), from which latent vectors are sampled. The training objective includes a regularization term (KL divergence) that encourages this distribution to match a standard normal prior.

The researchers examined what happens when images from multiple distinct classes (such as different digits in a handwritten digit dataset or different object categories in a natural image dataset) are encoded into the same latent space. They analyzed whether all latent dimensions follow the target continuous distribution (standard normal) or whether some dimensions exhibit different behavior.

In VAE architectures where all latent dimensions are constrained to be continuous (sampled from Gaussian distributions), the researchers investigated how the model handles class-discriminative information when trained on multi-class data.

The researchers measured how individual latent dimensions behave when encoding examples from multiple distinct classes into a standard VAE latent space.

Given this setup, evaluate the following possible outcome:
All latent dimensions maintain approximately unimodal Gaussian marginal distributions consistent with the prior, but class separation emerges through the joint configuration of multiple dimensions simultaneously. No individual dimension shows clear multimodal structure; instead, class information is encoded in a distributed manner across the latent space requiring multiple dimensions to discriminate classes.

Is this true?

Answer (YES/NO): NO